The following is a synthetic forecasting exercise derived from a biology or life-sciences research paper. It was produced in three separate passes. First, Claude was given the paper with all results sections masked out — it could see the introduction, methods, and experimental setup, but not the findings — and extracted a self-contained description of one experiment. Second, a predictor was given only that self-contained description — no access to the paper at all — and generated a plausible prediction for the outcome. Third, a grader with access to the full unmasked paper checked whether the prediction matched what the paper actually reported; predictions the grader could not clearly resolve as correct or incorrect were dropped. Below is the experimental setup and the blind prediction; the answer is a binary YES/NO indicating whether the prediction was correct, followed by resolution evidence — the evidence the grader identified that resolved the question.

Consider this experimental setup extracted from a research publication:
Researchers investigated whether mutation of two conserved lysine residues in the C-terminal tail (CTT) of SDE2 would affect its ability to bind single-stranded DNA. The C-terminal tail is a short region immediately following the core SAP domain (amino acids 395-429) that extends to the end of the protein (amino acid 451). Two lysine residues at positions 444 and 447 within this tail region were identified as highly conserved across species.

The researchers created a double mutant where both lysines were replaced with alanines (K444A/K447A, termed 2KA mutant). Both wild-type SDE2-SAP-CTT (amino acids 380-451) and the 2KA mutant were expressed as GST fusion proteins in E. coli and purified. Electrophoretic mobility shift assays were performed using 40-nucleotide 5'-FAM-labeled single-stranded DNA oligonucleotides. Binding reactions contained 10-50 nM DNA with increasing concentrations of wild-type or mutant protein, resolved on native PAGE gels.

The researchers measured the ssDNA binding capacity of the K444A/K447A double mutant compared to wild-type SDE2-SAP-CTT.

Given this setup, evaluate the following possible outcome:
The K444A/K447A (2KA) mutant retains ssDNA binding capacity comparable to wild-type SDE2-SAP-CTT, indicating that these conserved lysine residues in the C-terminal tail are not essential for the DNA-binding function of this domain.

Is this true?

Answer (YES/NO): NO